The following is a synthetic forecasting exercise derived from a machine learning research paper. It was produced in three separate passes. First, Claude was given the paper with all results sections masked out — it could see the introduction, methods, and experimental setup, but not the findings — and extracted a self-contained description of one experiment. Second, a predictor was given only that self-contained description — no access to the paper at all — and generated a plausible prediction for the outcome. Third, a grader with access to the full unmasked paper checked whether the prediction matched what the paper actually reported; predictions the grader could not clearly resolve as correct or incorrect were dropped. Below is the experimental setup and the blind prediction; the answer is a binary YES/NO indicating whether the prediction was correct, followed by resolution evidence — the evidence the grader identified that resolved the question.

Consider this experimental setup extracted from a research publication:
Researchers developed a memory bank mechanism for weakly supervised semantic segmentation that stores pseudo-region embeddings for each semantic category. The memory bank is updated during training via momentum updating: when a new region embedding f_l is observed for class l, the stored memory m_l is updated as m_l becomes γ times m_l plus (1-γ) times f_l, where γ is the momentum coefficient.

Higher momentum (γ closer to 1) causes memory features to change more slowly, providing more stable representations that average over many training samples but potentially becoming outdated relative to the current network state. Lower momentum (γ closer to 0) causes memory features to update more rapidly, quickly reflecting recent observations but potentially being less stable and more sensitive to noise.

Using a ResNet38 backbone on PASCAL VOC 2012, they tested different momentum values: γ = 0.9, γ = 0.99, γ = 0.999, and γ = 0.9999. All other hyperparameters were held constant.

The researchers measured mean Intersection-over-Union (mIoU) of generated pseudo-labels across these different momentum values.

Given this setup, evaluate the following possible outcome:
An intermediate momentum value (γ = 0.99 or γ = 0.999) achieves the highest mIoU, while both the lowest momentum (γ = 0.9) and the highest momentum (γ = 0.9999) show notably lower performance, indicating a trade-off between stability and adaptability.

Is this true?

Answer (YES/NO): NO